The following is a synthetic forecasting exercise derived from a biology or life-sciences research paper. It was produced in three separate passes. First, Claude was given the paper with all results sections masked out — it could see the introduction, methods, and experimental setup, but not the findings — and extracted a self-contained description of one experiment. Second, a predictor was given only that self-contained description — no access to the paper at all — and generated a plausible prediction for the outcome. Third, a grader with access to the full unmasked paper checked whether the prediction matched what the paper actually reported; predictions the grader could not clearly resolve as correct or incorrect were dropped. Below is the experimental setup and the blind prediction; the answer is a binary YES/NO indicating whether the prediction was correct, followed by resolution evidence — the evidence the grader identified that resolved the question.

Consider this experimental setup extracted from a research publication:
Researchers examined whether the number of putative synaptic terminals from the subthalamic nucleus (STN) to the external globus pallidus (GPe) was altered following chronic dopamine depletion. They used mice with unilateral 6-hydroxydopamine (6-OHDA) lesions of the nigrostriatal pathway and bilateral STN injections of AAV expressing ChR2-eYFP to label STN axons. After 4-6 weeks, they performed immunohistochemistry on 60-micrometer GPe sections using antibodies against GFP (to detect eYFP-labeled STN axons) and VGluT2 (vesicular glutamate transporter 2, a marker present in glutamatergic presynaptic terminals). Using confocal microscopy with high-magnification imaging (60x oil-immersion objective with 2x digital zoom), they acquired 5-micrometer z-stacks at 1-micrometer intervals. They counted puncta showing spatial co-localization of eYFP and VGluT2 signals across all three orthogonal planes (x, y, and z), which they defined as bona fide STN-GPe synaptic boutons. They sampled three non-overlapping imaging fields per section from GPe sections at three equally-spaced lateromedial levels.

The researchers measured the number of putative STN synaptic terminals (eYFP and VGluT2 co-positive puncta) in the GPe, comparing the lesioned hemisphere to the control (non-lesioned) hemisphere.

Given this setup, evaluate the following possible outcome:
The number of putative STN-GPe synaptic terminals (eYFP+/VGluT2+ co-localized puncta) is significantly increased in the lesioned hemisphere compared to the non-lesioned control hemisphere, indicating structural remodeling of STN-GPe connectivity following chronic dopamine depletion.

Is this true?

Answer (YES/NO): NO